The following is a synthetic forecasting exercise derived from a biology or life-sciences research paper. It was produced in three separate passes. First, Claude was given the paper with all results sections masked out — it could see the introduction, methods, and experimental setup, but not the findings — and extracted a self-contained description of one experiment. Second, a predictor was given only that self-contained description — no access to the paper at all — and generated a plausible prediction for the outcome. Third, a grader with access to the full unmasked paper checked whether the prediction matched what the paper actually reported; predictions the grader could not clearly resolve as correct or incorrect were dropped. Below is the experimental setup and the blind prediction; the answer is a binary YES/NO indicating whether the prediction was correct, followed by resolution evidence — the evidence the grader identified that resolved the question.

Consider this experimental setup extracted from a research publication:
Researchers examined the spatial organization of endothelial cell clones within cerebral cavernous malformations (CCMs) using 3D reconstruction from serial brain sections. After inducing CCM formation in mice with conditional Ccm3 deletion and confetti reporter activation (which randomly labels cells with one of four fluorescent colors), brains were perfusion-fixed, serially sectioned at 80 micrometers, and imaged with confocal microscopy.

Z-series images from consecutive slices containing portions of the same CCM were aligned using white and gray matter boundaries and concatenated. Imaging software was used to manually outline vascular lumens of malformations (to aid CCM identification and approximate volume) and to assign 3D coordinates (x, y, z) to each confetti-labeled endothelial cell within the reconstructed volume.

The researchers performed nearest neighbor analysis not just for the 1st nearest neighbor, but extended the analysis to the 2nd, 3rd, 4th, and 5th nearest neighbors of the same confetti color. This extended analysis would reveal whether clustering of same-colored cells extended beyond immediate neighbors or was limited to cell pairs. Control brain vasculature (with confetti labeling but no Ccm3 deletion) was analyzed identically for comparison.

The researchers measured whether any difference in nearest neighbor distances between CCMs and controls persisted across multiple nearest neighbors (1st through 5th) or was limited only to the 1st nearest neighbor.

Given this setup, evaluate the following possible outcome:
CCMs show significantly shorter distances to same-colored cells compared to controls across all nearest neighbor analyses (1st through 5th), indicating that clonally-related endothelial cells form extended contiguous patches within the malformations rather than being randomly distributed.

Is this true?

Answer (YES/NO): YES